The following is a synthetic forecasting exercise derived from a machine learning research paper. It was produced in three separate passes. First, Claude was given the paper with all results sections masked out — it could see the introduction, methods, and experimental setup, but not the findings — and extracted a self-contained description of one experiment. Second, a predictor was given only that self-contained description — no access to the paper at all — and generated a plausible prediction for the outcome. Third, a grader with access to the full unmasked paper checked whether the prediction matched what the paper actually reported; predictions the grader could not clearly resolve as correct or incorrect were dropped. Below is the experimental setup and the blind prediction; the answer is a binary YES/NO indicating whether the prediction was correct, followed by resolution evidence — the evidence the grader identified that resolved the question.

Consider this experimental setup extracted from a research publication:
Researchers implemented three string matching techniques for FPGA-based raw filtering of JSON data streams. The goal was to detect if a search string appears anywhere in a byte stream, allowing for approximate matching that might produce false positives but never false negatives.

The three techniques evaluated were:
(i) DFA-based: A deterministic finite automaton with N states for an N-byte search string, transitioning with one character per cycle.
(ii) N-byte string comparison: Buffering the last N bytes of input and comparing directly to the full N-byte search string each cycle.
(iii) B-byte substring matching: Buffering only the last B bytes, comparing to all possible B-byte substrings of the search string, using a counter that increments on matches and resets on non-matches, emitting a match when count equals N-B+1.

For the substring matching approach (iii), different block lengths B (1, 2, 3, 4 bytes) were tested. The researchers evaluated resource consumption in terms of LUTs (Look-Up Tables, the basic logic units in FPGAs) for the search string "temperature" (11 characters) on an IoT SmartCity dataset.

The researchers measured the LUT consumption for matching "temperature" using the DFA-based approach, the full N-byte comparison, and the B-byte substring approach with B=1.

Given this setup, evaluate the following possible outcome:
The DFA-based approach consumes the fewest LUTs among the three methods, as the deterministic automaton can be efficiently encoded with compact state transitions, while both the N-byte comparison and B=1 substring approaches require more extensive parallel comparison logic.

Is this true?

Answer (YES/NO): NO